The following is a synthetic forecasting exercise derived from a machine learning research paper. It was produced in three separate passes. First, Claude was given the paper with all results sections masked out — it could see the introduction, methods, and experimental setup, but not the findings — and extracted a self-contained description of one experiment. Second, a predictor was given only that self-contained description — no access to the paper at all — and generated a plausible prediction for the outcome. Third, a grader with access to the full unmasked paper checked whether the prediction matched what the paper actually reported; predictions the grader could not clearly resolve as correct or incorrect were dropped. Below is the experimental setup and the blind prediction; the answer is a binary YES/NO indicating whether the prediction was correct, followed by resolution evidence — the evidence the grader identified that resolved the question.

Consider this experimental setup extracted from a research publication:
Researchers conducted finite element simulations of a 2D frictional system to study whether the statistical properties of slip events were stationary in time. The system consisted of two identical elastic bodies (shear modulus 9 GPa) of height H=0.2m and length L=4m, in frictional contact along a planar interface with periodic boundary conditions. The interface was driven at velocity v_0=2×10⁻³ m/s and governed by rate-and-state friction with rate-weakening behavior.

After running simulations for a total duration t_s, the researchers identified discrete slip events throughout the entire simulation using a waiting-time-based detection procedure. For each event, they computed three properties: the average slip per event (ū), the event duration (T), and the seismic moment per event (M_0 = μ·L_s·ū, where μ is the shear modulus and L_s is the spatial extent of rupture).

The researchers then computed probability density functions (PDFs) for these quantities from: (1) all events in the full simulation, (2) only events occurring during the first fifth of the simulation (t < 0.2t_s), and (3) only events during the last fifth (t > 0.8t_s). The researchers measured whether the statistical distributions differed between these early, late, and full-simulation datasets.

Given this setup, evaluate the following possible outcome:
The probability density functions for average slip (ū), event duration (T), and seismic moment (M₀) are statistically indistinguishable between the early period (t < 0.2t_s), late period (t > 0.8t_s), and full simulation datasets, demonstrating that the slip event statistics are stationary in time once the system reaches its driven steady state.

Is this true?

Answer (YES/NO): YES